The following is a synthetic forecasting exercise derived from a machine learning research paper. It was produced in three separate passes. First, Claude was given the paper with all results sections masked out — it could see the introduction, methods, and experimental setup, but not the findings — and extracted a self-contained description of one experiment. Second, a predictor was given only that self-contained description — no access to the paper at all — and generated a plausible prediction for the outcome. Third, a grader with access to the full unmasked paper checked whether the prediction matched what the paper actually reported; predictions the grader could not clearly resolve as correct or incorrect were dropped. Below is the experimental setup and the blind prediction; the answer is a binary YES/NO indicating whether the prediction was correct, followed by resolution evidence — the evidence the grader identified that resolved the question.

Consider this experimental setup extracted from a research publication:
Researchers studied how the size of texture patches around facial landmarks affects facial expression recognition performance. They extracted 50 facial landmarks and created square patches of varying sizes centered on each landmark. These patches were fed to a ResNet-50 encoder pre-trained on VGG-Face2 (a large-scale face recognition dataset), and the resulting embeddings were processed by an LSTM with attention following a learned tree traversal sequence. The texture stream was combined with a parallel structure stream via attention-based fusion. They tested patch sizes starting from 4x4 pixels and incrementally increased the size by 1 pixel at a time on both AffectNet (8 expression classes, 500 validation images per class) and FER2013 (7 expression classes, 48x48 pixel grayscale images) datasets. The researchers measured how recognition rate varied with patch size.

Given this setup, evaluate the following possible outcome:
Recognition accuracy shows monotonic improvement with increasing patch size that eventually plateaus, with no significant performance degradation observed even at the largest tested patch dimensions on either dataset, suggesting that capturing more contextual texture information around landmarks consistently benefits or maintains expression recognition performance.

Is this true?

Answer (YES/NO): NO